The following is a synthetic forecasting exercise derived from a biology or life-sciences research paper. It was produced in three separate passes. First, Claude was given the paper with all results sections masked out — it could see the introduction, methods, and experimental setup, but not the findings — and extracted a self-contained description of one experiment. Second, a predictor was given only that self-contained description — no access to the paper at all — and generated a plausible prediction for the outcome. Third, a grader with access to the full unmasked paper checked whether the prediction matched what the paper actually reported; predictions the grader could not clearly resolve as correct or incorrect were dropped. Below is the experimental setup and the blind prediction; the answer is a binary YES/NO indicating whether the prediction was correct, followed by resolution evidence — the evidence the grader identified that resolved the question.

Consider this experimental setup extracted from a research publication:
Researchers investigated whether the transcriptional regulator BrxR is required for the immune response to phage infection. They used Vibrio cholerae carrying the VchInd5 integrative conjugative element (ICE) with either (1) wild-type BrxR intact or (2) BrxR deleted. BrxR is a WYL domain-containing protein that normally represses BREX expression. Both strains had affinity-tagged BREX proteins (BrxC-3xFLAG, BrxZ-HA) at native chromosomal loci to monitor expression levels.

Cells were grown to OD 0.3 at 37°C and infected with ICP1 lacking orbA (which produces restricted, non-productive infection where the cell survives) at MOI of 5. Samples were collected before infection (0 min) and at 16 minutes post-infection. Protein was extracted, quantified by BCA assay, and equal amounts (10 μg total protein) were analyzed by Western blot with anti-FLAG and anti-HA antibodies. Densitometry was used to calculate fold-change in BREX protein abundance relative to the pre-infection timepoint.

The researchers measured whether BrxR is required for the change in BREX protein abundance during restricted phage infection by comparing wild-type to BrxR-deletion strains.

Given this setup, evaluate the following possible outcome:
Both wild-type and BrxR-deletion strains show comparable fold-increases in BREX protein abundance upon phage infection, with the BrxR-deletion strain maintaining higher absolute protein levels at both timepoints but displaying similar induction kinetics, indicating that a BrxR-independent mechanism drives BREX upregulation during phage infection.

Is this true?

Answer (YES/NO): NO